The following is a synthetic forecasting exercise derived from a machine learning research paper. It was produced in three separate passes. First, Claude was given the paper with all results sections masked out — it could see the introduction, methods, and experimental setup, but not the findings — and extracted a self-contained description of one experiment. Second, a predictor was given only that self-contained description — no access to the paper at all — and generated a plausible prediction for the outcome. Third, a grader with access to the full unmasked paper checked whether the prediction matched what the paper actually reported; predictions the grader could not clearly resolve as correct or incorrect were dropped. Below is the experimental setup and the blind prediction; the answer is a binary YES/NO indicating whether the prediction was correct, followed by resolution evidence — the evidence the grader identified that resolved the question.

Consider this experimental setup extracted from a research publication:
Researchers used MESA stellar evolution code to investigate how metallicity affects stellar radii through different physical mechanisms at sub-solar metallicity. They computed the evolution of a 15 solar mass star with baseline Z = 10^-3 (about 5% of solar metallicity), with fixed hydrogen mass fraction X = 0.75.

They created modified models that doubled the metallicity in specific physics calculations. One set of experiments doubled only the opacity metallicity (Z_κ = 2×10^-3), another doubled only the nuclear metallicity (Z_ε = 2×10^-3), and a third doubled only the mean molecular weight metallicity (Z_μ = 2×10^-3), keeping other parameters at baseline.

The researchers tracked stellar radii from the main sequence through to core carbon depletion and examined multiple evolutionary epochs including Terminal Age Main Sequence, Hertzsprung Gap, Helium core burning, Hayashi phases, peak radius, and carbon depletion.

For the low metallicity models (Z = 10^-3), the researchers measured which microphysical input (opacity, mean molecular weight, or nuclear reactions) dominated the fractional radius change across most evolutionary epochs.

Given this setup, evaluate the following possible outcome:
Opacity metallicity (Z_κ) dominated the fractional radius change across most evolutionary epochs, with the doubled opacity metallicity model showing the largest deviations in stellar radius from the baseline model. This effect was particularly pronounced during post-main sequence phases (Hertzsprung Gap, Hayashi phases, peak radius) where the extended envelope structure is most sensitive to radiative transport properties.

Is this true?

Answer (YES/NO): NO